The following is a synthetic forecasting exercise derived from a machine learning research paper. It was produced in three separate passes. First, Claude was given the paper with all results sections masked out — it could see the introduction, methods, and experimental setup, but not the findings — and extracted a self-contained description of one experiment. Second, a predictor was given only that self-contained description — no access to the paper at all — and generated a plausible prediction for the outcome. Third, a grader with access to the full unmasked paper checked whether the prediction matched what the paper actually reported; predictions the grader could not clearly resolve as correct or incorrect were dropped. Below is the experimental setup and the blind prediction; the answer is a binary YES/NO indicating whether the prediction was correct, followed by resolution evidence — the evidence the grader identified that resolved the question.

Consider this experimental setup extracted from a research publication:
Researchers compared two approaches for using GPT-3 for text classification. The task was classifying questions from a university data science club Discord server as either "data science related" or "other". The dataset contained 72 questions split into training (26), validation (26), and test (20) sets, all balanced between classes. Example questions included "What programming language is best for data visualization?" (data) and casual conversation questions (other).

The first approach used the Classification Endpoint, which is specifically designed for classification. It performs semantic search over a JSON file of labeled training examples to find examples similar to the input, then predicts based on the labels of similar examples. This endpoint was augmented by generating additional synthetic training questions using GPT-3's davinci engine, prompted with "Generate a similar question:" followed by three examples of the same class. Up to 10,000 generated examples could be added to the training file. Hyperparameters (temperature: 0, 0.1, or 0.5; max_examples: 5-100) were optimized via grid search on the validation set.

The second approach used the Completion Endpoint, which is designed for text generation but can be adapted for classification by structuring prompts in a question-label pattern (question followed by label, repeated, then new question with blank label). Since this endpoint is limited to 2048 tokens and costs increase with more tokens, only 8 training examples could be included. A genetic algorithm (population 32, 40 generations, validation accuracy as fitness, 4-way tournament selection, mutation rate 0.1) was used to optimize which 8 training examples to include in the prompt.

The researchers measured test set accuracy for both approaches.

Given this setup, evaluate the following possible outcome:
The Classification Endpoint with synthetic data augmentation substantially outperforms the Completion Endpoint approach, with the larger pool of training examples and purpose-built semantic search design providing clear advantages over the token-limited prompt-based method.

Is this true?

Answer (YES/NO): YES